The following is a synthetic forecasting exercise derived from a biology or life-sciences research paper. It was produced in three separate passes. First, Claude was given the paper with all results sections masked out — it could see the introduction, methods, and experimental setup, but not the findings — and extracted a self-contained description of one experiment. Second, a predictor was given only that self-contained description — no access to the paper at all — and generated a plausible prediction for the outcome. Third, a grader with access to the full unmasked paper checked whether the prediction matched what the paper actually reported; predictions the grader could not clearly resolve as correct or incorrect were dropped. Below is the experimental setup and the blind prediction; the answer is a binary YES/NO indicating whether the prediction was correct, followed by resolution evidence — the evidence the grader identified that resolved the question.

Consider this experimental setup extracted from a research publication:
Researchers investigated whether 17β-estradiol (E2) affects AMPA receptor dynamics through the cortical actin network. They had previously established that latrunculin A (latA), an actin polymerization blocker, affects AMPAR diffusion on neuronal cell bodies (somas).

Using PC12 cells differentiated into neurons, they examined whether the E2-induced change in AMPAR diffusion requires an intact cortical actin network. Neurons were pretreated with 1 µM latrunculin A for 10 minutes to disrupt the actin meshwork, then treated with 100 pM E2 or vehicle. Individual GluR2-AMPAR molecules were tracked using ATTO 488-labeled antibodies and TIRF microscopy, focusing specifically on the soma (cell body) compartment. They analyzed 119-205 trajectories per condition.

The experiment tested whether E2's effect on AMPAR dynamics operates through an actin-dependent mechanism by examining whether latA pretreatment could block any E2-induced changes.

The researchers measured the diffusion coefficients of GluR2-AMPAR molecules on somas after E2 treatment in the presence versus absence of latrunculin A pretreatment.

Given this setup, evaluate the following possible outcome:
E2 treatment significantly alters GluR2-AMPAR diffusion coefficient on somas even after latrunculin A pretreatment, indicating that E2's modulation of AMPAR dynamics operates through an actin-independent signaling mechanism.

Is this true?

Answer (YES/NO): NO